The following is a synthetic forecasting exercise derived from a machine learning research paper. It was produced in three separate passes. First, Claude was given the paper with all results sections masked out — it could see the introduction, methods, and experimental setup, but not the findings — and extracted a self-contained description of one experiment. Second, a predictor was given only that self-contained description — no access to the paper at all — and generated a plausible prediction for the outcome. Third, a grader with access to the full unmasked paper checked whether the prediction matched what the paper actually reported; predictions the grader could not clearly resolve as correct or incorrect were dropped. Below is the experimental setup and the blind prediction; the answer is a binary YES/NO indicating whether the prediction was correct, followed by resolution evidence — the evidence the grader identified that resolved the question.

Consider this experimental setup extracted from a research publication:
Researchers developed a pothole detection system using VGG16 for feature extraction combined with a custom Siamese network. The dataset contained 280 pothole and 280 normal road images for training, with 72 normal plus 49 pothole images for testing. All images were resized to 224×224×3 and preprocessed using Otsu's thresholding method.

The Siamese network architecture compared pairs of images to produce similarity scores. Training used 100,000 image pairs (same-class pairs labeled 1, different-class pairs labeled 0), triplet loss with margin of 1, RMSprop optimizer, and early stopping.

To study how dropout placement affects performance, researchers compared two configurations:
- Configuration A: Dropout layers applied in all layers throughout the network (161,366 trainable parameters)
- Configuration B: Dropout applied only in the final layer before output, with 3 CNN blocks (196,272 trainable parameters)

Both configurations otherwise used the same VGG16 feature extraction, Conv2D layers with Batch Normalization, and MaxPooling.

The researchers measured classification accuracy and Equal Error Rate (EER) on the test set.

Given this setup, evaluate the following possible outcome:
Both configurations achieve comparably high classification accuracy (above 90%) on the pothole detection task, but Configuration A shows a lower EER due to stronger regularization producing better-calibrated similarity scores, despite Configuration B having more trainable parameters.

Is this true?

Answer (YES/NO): NO